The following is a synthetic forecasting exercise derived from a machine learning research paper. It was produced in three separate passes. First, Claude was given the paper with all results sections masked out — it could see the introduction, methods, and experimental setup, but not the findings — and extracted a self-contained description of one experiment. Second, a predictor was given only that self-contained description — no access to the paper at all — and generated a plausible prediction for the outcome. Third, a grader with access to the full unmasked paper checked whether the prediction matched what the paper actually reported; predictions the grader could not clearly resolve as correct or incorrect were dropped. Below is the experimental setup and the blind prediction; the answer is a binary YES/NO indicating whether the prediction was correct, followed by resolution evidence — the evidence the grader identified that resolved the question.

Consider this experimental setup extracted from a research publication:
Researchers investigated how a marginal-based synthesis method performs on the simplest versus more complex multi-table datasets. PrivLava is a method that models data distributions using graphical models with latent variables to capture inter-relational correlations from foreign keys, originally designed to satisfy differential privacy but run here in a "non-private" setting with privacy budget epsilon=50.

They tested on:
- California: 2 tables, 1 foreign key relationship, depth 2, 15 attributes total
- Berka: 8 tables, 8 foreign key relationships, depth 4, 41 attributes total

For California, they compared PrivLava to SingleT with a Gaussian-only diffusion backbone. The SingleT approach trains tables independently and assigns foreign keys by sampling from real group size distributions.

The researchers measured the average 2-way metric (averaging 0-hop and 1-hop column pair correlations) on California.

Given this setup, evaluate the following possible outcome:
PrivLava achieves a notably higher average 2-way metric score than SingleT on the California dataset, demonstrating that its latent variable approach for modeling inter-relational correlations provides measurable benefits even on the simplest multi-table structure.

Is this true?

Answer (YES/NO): YES